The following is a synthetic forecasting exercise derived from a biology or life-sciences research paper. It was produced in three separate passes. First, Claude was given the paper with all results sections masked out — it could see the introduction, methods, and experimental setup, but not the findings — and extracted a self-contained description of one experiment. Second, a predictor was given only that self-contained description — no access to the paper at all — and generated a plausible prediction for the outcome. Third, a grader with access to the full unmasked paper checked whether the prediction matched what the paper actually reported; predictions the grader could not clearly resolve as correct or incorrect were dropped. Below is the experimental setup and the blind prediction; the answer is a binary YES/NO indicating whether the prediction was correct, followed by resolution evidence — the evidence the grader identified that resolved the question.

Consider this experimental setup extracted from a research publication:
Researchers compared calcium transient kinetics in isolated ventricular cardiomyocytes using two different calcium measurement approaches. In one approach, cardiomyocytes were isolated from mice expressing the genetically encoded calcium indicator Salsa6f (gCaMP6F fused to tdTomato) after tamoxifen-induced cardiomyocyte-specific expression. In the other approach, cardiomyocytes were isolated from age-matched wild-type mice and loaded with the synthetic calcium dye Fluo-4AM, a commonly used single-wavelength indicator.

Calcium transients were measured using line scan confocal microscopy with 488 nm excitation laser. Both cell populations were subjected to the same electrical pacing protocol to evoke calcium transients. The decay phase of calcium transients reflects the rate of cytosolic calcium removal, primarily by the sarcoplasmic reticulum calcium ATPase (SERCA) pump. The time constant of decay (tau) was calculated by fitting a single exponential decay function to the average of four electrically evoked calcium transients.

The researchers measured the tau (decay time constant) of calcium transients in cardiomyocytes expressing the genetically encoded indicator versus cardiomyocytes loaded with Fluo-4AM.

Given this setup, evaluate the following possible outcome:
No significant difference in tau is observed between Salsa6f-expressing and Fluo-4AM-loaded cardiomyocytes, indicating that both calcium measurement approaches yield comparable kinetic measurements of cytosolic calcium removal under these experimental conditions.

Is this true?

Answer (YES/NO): NO